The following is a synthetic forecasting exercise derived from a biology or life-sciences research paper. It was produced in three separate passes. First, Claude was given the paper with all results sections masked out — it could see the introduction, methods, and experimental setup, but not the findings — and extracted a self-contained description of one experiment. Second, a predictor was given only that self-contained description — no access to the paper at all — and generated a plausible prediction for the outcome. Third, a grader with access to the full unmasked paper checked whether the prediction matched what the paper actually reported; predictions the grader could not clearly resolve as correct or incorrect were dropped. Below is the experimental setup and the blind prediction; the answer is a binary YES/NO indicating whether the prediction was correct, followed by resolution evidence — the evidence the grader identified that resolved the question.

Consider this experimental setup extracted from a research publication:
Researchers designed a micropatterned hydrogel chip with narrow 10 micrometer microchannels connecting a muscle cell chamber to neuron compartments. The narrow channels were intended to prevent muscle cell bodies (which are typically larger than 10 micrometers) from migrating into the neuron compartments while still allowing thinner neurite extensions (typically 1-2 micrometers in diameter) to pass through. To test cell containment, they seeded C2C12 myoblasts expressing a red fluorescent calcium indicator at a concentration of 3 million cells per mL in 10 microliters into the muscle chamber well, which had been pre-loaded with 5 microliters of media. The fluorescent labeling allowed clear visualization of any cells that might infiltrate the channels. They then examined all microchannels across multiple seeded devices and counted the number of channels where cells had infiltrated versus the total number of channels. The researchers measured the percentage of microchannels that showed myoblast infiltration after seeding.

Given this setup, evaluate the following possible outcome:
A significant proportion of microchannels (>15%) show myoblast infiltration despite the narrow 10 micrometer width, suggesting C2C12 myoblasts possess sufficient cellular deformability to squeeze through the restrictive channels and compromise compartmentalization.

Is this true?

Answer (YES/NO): YES